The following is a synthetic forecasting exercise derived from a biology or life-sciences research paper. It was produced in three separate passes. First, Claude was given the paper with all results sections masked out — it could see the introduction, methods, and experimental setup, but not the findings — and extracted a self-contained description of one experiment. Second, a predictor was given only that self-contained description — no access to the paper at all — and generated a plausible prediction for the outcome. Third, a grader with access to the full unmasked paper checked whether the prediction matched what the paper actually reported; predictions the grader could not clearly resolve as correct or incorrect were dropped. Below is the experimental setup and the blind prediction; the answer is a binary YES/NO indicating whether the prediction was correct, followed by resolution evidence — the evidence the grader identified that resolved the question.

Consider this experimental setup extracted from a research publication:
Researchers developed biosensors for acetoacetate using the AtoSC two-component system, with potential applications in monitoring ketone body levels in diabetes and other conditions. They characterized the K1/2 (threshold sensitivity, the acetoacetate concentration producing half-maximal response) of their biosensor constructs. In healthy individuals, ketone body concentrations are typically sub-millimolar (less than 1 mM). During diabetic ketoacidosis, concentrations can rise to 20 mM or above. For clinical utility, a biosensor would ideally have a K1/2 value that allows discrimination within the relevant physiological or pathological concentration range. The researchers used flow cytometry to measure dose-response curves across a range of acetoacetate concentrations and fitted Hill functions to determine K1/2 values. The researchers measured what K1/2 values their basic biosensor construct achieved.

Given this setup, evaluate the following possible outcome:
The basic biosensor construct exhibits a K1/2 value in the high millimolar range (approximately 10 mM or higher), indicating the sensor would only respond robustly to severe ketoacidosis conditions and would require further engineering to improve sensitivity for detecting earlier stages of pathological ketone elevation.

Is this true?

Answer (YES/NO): NO